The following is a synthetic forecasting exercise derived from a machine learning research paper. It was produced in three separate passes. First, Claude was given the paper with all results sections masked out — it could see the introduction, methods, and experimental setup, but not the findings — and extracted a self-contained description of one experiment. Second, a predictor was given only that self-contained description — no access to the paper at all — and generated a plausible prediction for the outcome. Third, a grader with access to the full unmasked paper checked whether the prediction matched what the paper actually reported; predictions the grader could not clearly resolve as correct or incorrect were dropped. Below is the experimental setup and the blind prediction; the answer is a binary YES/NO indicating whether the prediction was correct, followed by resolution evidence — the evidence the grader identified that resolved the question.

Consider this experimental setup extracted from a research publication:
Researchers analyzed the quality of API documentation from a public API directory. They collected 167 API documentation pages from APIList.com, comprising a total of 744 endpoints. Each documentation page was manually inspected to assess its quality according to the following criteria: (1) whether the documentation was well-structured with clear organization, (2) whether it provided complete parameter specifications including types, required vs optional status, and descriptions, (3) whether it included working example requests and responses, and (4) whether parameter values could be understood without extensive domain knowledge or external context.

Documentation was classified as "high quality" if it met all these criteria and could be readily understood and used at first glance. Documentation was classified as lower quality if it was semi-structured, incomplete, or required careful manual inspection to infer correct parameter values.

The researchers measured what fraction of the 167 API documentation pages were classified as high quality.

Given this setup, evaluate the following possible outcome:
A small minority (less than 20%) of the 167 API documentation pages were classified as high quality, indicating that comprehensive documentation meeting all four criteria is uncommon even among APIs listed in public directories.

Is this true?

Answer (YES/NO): YES